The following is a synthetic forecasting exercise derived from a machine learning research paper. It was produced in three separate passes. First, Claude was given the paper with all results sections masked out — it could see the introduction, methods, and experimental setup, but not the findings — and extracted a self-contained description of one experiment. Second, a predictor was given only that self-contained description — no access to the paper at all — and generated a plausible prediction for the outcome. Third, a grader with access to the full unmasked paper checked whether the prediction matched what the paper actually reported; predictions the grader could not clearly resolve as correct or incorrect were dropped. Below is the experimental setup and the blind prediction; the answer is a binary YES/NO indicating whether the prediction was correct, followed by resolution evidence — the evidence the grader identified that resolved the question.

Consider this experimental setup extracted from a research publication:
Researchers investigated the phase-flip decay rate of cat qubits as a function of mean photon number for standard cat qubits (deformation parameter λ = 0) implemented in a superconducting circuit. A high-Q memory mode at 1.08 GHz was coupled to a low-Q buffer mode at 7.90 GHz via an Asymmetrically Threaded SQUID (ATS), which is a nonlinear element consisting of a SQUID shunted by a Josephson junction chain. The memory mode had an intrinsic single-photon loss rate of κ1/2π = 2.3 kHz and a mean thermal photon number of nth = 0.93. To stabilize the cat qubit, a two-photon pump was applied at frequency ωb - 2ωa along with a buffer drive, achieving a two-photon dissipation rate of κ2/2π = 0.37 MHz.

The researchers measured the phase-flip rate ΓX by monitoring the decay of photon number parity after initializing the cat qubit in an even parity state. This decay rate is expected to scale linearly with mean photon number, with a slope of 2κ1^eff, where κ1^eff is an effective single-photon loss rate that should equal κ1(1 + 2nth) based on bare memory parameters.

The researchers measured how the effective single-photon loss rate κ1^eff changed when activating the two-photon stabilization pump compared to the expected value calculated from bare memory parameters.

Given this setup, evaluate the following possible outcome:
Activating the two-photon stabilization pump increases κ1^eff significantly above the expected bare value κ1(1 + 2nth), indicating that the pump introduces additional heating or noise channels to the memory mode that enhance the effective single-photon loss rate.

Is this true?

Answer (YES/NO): YES